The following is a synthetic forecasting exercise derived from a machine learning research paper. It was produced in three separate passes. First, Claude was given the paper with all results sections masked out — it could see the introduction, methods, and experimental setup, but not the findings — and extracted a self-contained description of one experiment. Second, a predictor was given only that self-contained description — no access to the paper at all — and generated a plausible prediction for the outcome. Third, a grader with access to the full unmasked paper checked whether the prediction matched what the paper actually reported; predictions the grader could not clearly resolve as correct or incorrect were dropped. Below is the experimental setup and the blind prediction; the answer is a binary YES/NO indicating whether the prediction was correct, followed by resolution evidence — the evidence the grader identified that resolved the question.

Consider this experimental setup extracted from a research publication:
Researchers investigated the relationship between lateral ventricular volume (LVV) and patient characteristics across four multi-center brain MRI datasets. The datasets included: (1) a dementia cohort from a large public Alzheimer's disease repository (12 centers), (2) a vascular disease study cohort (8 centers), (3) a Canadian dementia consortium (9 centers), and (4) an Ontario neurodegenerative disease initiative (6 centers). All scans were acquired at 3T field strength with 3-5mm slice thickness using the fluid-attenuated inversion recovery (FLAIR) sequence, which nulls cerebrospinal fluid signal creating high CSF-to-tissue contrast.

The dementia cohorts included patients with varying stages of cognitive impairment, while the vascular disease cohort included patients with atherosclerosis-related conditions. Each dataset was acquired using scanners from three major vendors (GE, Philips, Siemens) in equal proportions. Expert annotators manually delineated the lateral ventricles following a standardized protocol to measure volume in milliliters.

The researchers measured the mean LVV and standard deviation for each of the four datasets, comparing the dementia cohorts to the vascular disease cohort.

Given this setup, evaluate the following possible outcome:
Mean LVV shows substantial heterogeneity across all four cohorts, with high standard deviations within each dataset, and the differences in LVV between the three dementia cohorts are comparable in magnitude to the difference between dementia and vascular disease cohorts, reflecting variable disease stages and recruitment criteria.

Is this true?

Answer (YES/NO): NO